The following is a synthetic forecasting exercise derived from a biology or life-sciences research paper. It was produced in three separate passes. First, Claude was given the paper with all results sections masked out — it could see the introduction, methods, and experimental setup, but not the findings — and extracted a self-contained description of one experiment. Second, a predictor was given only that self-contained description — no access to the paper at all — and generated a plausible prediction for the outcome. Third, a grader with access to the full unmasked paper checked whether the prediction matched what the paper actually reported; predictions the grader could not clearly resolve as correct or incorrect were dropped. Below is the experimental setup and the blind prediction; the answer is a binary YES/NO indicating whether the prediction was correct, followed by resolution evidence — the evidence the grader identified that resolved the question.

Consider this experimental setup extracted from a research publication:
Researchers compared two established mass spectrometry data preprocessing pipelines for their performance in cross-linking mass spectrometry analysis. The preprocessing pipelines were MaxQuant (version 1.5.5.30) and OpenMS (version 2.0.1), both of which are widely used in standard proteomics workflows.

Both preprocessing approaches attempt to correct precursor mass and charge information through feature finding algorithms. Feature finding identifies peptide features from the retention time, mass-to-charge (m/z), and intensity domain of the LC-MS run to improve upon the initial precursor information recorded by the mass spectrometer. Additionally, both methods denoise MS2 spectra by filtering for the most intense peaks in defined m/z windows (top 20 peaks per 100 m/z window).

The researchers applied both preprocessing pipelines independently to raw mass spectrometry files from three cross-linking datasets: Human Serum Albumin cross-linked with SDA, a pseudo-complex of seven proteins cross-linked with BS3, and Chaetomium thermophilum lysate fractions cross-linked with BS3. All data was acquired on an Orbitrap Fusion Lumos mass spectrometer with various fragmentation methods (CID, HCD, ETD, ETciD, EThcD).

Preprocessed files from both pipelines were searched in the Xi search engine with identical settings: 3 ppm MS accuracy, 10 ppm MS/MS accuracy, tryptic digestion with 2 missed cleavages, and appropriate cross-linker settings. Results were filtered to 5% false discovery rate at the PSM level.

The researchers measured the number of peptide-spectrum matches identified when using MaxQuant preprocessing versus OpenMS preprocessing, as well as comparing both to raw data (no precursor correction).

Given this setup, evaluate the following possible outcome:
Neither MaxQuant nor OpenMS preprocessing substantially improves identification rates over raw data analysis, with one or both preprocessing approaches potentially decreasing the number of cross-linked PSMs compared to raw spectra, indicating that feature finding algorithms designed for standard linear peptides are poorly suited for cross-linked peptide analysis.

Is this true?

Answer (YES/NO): NO